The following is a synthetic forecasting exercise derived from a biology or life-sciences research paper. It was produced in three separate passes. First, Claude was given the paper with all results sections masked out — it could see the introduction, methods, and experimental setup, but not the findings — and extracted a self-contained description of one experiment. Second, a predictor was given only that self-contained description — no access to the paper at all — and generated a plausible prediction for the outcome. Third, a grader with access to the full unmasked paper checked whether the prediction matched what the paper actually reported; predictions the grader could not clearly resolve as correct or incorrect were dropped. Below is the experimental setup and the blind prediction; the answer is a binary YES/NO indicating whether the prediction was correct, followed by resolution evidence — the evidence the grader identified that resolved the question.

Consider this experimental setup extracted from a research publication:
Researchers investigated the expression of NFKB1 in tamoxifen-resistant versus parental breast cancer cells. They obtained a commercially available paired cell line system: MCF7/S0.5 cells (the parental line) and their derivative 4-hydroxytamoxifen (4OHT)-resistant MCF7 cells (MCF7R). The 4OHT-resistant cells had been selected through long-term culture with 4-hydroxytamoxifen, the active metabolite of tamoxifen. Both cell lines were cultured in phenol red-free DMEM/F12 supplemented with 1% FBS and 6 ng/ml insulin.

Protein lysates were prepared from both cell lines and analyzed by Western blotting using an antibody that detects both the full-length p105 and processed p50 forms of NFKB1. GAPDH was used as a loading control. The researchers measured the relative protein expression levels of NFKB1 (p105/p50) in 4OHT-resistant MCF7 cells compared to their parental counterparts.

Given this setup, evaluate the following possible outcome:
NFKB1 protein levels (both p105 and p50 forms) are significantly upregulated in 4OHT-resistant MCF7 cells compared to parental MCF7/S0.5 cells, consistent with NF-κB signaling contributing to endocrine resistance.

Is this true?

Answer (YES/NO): NO